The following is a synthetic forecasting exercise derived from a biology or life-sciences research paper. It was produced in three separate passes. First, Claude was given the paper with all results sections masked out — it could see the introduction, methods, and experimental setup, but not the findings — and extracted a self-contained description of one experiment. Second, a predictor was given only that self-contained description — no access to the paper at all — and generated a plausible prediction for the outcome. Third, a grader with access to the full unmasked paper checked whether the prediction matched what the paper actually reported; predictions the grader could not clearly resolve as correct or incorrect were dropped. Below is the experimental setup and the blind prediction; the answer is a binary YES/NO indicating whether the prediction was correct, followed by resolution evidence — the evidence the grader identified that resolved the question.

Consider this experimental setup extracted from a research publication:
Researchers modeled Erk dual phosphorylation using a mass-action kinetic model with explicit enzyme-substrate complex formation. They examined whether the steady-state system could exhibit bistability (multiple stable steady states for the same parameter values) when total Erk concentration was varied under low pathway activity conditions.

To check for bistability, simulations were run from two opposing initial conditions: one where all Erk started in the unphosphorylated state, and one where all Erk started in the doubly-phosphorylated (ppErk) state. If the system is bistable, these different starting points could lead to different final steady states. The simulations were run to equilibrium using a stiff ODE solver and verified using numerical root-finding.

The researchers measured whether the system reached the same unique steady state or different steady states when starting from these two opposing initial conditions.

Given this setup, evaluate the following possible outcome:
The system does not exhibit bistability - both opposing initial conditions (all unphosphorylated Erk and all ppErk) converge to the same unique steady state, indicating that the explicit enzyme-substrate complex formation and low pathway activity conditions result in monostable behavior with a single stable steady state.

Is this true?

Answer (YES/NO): YES